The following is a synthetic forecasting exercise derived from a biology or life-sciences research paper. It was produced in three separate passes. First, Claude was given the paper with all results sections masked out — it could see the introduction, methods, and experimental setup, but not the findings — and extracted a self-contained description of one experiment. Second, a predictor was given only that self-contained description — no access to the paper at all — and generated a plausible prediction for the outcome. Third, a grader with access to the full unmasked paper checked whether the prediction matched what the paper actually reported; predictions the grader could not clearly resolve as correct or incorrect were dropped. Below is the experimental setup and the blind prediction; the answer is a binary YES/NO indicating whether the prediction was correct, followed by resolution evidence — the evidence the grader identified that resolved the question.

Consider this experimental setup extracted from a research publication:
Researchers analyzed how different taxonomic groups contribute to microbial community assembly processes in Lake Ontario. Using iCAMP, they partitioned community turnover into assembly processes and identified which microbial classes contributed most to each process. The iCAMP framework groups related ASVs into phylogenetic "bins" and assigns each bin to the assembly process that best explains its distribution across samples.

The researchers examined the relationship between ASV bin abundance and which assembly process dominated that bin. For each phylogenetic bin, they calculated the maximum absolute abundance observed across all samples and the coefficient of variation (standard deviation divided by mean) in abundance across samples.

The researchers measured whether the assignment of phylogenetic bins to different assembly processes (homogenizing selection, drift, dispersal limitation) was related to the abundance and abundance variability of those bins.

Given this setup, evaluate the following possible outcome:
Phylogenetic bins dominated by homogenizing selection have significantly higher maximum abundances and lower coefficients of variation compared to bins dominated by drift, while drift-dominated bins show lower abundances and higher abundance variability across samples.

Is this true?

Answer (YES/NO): NO